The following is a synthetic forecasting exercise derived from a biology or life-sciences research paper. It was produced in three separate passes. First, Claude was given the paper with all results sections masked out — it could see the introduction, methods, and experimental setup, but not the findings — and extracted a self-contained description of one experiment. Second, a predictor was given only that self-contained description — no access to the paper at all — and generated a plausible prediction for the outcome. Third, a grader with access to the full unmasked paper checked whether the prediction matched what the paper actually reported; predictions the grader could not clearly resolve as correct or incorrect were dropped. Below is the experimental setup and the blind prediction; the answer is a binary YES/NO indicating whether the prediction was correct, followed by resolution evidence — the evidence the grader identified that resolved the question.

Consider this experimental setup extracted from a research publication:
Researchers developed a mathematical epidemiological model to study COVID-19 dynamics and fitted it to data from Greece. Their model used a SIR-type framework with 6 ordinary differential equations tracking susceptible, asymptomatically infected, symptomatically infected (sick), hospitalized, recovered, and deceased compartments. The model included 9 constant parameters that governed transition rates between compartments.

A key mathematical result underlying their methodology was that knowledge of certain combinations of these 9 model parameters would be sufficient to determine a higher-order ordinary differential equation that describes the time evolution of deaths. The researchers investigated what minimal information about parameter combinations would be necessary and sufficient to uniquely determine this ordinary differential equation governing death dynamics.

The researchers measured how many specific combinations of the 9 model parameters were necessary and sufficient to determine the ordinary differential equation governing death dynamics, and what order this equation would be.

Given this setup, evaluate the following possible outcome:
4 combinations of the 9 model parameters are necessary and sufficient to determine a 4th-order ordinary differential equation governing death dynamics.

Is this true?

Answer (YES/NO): NO